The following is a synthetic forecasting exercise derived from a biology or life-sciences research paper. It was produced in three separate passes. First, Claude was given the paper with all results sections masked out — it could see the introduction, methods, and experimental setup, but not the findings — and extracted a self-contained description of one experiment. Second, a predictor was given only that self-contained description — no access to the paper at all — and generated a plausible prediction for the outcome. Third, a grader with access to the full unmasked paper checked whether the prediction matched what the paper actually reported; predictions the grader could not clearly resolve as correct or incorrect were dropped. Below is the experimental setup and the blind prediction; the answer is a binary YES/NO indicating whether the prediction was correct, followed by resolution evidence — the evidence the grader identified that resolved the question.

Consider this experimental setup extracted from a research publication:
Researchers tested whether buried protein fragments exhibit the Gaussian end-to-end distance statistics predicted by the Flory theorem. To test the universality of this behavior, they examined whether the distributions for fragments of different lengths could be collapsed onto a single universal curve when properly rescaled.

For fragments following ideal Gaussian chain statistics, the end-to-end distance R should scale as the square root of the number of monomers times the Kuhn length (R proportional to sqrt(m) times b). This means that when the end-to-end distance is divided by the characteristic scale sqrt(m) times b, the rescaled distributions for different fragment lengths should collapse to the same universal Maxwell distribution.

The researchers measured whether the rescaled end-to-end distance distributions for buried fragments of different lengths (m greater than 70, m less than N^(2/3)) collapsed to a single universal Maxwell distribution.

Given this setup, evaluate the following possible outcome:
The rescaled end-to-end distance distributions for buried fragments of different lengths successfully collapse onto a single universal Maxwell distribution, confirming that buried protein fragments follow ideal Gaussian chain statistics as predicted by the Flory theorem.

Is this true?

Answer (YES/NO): YES